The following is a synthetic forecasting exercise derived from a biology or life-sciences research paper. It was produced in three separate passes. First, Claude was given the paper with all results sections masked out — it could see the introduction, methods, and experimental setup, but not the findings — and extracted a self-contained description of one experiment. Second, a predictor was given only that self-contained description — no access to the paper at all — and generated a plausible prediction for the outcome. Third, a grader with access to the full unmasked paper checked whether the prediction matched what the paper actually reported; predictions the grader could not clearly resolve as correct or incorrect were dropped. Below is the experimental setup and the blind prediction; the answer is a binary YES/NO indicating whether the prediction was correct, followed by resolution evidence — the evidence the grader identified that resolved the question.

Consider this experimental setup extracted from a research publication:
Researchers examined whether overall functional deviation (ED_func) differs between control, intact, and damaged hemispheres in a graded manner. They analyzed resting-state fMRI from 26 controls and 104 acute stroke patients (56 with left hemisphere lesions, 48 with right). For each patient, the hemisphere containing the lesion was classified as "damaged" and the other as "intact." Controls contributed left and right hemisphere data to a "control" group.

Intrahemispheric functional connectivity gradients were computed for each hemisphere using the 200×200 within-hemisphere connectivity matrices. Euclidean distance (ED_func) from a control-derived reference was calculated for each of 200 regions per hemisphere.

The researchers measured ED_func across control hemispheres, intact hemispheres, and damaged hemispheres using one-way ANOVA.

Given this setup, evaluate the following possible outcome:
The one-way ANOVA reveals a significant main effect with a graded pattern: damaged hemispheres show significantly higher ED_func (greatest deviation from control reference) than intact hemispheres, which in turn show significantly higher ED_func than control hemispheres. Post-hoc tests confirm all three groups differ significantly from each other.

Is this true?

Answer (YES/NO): NO